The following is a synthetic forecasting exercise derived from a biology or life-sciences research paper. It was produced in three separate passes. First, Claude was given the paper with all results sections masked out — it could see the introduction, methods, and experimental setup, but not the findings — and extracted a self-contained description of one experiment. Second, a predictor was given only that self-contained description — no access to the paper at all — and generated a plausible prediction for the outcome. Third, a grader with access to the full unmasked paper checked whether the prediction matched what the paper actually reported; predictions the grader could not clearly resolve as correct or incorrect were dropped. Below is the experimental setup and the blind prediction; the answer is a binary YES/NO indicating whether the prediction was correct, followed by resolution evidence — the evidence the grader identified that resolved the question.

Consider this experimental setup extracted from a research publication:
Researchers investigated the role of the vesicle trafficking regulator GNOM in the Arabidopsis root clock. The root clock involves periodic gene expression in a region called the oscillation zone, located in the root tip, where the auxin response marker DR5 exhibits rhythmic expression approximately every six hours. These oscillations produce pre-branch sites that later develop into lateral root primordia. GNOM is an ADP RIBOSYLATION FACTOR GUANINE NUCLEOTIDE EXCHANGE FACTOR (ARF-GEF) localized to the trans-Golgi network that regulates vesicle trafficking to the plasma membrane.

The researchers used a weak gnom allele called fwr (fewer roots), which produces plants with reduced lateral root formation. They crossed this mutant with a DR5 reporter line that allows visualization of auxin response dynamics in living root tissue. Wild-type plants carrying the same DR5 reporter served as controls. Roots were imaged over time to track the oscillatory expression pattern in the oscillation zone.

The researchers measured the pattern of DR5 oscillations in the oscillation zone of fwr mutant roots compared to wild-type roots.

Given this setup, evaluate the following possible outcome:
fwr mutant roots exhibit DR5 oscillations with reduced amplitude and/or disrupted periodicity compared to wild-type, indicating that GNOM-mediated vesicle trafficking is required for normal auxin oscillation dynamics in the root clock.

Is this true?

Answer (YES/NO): YES